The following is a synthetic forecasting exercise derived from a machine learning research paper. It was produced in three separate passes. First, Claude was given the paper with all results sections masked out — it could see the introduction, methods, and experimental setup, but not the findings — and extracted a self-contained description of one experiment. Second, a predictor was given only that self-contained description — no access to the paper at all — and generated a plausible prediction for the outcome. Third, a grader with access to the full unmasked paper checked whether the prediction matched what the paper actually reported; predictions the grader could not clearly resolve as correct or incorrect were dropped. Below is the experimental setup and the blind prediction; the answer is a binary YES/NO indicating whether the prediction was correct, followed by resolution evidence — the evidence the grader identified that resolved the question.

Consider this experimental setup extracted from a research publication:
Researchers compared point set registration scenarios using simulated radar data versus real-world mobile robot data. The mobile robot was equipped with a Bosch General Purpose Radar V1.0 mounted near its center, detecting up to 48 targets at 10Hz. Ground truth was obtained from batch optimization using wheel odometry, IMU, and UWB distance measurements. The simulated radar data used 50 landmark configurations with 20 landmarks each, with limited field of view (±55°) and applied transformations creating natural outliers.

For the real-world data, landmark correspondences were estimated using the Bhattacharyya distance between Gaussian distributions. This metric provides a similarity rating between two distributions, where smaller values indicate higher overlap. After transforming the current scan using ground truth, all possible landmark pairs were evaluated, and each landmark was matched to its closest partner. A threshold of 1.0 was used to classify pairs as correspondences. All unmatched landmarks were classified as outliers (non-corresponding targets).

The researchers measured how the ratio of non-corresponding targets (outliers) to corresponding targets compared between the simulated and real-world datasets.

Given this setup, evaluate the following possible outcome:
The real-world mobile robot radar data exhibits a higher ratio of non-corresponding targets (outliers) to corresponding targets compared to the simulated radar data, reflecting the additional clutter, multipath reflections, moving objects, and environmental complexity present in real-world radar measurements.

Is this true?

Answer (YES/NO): YES